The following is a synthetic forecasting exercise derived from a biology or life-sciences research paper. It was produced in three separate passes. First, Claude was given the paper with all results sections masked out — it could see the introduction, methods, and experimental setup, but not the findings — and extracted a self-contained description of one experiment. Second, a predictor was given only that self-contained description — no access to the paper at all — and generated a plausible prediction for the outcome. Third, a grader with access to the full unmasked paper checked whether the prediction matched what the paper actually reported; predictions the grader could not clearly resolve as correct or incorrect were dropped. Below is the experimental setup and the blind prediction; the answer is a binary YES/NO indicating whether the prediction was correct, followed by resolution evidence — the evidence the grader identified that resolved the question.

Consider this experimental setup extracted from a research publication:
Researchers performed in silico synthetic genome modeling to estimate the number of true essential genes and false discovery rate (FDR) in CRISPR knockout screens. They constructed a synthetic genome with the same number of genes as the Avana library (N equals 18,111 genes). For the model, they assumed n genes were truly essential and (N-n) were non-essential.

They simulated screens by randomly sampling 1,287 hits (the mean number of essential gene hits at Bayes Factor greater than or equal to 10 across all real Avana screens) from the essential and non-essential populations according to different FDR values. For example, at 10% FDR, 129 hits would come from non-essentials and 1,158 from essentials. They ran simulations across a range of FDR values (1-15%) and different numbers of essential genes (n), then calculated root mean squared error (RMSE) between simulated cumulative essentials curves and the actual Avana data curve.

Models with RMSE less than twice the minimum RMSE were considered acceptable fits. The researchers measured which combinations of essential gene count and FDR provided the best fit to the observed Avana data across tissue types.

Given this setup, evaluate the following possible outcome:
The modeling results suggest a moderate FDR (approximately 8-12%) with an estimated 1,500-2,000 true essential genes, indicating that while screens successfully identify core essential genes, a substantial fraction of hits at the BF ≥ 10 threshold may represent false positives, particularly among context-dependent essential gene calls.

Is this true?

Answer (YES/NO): YES